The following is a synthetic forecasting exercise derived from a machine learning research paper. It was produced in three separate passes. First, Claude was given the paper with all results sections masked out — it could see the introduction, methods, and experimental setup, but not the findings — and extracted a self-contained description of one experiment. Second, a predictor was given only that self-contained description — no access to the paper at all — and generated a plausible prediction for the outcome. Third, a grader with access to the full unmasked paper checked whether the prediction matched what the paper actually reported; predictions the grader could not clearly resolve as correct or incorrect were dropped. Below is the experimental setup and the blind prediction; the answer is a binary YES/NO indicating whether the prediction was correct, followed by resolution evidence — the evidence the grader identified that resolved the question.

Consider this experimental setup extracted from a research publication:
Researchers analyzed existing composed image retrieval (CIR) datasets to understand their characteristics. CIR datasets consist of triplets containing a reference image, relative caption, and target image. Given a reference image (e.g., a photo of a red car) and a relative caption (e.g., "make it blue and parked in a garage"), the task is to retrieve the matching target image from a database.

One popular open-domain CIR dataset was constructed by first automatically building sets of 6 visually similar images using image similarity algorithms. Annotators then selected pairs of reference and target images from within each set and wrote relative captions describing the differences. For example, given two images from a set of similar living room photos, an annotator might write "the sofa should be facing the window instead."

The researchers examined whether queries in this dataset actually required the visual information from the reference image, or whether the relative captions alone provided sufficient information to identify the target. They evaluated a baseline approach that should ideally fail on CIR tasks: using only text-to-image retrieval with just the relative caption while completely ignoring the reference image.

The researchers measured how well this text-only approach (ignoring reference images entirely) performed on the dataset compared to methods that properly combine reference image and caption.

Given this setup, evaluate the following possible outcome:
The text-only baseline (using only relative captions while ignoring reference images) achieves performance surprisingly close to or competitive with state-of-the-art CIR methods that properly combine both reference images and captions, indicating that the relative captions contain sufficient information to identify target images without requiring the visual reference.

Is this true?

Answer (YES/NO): YES